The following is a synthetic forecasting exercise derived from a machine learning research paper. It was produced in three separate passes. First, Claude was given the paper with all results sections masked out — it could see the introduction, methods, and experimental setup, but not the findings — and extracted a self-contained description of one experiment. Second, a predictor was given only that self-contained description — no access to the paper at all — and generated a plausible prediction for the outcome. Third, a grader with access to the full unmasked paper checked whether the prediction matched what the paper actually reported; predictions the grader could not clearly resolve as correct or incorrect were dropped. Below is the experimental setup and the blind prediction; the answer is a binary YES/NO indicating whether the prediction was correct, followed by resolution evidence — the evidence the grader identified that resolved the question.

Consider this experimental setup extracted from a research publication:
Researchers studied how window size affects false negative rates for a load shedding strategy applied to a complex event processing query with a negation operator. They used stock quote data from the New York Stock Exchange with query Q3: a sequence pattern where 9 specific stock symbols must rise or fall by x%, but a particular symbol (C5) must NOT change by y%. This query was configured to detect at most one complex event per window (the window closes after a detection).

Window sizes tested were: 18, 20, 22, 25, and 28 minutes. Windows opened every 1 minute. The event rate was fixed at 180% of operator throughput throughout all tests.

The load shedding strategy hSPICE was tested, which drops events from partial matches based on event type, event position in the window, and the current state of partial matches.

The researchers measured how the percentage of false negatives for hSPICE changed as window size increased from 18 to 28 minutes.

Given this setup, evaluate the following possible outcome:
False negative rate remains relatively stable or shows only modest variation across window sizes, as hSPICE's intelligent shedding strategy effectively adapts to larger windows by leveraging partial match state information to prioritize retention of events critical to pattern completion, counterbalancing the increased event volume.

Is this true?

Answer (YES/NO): YES